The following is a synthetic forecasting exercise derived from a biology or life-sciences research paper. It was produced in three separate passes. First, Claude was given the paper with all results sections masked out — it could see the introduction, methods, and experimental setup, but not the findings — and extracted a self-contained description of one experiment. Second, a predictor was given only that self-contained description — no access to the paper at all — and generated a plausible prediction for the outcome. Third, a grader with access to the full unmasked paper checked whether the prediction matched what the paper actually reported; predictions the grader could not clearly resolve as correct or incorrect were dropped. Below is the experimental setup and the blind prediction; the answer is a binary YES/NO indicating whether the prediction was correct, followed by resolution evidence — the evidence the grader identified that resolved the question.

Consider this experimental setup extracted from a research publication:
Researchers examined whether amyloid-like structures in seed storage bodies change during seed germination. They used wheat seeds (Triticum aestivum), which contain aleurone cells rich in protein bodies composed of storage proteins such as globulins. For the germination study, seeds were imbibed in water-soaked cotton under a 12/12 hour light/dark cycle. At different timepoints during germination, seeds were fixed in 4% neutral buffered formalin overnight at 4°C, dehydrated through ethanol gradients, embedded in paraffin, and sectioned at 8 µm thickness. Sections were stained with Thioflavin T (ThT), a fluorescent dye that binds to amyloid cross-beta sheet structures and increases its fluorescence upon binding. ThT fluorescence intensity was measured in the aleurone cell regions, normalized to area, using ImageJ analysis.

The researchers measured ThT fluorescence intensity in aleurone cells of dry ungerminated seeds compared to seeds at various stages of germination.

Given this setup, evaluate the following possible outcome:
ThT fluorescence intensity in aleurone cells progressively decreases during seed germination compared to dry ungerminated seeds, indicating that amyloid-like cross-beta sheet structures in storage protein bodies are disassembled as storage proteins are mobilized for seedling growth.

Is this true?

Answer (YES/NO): NO